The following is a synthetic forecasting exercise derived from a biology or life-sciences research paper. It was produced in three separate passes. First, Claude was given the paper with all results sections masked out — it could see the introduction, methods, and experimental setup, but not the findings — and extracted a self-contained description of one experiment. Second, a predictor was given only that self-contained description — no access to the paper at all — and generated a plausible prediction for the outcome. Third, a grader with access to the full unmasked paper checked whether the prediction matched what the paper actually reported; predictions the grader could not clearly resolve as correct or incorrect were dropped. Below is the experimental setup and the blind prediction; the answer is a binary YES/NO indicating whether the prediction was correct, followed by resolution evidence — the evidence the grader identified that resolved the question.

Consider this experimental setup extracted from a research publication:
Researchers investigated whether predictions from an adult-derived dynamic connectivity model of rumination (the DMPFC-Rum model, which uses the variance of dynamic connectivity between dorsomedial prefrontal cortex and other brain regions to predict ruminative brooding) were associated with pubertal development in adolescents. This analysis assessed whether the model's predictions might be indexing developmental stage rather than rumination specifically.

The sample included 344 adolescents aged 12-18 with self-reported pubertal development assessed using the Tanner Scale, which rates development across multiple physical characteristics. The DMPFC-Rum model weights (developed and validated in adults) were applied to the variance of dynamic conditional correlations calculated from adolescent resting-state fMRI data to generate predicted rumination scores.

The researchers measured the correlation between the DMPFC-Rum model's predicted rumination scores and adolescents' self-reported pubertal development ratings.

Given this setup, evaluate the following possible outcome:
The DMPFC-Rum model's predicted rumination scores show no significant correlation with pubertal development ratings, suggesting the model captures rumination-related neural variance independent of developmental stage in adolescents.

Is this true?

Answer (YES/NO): NO